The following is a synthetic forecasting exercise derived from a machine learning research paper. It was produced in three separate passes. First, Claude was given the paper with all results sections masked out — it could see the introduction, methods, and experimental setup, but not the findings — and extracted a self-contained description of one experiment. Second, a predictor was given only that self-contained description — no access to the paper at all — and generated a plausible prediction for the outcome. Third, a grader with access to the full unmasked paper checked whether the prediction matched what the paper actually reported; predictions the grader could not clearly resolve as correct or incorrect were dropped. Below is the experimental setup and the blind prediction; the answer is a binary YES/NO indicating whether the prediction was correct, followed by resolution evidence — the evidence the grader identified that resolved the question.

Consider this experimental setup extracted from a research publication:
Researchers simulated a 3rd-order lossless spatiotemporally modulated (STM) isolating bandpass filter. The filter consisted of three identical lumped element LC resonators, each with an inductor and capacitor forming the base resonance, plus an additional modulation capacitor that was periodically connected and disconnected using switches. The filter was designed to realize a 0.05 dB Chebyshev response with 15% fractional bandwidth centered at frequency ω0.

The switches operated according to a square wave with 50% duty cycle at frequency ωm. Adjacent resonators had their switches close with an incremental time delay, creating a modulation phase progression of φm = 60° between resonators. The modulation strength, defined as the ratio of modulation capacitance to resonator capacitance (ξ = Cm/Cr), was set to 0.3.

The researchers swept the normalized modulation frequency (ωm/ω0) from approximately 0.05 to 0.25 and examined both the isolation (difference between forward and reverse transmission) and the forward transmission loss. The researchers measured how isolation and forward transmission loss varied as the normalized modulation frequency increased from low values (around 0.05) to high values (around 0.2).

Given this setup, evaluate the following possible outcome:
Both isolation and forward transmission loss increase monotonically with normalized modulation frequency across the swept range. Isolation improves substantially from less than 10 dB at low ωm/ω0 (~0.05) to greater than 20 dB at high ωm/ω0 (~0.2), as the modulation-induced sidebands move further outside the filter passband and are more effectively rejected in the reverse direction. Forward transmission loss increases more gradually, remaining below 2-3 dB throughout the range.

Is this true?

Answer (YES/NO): NO